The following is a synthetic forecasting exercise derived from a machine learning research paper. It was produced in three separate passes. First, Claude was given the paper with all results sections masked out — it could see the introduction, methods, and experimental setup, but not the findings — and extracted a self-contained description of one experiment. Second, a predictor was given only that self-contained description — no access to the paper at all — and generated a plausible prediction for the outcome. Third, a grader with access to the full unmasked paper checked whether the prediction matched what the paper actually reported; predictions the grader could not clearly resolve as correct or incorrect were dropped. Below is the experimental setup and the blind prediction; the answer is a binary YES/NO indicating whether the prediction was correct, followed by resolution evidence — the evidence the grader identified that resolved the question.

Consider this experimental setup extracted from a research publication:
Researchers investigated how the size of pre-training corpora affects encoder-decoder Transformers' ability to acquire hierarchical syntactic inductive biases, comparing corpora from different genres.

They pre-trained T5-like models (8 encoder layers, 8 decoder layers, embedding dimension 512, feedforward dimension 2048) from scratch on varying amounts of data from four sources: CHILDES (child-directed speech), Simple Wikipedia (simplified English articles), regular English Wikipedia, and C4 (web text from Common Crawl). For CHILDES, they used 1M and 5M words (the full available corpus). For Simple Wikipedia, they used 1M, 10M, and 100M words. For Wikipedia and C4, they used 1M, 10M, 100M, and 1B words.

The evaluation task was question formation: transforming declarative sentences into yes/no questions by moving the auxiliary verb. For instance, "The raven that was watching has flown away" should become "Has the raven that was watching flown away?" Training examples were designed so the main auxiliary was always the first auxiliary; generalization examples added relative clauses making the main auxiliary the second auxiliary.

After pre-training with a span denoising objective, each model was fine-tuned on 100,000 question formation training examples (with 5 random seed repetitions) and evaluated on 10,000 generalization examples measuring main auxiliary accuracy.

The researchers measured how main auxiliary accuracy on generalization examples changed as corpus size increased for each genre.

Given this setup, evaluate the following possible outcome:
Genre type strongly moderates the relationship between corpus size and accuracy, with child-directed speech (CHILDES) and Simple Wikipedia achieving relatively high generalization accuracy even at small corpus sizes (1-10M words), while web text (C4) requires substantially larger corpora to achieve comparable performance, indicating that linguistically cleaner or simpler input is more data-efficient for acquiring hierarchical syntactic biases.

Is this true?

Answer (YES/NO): NO